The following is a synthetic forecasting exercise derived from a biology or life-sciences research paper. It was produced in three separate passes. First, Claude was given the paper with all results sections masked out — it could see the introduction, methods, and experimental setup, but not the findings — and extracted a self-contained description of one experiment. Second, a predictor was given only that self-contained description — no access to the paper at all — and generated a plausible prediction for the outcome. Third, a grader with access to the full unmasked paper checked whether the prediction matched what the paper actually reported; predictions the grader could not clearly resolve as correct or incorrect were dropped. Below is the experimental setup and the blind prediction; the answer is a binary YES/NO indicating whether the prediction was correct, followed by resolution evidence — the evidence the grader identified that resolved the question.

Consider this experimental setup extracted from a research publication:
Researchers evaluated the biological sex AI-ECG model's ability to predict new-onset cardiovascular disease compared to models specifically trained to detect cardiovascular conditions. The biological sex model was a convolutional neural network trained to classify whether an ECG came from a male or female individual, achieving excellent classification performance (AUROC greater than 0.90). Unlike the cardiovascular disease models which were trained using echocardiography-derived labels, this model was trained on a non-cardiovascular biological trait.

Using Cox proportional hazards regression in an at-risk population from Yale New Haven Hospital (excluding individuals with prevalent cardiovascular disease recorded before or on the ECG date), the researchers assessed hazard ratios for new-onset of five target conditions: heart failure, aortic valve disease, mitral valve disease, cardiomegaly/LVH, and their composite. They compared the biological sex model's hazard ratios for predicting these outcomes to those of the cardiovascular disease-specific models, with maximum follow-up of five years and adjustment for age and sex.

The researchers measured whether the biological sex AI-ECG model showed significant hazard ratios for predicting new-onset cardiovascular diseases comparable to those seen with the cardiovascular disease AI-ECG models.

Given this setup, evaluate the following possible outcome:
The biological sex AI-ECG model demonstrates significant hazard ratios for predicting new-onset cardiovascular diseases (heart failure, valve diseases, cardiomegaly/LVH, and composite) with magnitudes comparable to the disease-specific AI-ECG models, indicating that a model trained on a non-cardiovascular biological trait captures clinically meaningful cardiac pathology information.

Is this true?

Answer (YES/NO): NO